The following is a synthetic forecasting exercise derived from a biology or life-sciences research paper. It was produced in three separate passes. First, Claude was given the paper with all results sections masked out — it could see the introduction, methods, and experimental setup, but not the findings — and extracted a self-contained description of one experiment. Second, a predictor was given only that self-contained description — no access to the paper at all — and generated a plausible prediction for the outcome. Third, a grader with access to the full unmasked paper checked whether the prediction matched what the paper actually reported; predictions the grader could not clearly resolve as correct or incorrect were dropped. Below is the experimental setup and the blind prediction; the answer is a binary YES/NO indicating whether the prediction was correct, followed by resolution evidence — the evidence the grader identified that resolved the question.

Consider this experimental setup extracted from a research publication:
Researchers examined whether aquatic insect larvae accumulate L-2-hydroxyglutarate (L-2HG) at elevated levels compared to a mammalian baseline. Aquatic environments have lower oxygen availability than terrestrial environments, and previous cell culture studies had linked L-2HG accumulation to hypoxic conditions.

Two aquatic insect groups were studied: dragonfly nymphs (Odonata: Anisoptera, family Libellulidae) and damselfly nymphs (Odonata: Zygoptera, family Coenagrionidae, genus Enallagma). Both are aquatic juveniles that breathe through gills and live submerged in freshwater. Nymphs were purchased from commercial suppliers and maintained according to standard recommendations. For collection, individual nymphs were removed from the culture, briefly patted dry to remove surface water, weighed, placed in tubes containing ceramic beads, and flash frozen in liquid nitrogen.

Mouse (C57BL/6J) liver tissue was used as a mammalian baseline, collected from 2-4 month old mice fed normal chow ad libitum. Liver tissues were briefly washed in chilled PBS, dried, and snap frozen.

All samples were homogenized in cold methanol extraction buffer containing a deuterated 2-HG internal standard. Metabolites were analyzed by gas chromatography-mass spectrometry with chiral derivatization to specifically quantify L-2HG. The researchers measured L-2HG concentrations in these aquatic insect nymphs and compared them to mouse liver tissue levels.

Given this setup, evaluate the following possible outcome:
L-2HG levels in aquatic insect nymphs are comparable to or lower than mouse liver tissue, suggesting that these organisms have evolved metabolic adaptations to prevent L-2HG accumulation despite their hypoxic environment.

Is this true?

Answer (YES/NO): YES